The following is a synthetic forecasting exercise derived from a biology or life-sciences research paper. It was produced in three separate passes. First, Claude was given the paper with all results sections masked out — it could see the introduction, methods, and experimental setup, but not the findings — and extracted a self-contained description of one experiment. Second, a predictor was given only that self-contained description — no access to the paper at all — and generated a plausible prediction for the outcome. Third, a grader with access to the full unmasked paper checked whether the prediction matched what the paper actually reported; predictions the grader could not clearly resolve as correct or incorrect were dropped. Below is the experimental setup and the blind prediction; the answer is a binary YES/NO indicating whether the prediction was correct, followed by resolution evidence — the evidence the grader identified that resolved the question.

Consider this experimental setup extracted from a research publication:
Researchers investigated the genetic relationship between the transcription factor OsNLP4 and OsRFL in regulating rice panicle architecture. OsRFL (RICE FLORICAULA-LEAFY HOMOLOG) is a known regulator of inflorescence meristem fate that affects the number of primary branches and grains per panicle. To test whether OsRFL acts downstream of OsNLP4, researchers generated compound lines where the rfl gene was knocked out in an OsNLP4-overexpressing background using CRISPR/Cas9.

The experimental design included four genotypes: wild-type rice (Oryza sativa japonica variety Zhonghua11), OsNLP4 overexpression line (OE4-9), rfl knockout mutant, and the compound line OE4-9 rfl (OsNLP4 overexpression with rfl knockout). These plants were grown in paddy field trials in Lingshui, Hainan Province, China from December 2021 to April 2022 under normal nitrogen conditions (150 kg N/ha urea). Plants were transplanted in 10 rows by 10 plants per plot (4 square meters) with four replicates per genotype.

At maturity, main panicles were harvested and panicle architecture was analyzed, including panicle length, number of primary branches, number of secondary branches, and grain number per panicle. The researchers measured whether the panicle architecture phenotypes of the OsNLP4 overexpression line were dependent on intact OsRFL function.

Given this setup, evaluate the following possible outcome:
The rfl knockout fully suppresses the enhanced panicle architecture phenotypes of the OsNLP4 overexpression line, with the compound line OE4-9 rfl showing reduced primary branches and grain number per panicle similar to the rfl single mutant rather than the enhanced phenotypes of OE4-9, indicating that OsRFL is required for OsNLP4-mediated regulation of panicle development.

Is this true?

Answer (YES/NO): YES